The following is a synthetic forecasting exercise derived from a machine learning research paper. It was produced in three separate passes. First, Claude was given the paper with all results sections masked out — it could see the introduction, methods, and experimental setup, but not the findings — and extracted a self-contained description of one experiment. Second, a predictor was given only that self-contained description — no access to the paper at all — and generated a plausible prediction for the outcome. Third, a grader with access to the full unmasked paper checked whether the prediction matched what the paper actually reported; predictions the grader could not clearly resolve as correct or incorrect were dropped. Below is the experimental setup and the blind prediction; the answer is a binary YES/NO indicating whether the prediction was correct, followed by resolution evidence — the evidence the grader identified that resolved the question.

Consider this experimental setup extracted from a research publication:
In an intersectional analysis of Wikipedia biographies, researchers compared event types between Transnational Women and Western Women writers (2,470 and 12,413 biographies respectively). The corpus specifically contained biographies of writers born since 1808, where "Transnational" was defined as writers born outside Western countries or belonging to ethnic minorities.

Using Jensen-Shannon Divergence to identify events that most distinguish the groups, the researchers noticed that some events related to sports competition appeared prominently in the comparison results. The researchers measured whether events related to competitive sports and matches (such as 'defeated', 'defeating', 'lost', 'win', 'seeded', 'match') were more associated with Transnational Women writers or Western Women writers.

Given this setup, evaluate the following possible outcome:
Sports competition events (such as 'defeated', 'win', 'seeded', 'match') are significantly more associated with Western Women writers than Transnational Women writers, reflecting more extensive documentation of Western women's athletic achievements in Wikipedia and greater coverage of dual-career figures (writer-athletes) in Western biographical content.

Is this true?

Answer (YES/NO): NO